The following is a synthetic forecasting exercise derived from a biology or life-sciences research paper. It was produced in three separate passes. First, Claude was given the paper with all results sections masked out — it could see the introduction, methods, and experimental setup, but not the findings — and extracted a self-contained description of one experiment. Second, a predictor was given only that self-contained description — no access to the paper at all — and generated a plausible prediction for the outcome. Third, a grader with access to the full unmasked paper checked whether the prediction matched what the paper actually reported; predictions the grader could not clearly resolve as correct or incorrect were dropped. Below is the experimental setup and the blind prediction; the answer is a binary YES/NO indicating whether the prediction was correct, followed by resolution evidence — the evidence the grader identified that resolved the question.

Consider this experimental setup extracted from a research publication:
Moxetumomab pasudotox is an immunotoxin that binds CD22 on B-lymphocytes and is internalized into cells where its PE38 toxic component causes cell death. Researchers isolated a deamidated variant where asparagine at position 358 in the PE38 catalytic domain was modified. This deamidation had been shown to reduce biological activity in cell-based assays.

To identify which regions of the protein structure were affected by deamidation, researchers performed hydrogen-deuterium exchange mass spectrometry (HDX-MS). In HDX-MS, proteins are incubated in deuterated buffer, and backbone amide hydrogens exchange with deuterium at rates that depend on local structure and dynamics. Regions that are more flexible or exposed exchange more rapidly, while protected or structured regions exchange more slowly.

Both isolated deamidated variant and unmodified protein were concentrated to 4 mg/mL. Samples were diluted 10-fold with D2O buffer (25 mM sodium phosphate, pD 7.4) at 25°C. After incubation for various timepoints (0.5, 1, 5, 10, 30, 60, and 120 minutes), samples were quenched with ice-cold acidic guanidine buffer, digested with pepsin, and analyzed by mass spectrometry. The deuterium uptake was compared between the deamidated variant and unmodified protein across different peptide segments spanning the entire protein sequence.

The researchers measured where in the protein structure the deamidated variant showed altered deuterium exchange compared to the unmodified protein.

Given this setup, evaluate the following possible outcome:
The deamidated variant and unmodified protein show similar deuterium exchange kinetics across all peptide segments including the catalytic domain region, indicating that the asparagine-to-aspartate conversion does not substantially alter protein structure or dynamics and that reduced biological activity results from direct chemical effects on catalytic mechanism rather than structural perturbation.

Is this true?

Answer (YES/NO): NO